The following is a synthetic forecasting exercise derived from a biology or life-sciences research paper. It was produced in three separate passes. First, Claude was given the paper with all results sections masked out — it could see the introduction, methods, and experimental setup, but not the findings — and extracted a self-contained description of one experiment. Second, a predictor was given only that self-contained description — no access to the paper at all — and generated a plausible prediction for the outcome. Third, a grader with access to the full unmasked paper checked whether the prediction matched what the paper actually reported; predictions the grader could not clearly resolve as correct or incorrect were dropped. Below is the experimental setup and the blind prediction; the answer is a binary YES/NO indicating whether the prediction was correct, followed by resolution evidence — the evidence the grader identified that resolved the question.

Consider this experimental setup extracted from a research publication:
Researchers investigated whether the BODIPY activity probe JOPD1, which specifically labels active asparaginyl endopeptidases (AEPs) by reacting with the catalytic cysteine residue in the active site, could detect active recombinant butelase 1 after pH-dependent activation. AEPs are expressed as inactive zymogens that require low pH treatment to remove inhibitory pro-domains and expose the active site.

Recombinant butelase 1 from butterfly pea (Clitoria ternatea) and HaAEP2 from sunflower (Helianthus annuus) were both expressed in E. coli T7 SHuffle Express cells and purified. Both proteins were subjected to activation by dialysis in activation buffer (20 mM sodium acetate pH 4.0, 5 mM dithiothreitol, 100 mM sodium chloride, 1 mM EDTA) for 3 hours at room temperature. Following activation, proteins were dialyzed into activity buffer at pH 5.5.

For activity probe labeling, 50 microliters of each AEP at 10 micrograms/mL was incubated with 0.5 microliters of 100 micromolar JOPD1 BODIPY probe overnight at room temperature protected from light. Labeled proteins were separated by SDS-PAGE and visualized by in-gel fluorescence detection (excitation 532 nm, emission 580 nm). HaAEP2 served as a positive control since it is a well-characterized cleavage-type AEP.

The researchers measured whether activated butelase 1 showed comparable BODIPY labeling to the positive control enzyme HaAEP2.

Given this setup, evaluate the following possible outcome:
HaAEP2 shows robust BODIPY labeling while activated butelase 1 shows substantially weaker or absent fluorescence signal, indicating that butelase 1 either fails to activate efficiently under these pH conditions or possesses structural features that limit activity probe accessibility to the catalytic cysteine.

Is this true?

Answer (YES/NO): NO